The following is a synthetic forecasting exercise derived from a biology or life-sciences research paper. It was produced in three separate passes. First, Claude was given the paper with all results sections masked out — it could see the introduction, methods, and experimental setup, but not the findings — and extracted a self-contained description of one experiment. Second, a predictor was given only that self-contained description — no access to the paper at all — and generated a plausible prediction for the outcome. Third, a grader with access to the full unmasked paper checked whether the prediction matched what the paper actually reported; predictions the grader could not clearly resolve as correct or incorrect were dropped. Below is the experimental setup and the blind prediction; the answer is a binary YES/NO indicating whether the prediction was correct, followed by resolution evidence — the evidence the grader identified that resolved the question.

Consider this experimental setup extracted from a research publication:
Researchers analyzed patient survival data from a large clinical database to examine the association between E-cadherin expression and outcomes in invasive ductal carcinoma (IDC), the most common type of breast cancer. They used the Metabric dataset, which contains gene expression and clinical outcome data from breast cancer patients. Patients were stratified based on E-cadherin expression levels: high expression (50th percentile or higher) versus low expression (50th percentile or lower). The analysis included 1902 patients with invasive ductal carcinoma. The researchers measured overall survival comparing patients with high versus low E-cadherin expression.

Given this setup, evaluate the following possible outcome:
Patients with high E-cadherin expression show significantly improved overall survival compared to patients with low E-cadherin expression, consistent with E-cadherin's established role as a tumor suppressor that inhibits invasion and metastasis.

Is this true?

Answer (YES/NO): NO